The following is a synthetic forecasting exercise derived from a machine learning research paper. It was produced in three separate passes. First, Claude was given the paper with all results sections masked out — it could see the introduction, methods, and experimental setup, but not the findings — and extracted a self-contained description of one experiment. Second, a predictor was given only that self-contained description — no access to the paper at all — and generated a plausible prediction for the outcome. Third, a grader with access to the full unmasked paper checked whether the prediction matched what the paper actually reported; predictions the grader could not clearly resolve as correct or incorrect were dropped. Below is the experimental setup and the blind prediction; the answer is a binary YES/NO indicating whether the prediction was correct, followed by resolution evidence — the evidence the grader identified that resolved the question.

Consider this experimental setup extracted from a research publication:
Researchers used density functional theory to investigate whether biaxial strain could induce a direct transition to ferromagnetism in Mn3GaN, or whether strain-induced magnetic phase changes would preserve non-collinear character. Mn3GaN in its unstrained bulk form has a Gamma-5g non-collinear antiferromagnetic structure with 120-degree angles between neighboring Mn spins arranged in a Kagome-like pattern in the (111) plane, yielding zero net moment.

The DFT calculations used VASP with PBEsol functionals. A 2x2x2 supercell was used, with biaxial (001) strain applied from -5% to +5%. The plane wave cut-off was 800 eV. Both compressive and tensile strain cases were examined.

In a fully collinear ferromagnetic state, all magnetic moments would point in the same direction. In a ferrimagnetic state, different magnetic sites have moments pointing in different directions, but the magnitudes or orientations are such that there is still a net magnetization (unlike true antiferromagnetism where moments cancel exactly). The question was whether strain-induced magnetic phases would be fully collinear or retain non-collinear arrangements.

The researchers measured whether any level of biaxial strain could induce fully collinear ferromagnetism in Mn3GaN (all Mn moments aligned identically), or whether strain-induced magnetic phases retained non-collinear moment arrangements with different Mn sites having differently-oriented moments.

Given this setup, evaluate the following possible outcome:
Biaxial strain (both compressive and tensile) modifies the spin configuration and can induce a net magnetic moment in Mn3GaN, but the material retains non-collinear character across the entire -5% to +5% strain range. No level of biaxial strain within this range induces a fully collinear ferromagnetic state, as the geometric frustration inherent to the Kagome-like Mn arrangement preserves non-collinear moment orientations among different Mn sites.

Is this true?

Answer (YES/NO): NO